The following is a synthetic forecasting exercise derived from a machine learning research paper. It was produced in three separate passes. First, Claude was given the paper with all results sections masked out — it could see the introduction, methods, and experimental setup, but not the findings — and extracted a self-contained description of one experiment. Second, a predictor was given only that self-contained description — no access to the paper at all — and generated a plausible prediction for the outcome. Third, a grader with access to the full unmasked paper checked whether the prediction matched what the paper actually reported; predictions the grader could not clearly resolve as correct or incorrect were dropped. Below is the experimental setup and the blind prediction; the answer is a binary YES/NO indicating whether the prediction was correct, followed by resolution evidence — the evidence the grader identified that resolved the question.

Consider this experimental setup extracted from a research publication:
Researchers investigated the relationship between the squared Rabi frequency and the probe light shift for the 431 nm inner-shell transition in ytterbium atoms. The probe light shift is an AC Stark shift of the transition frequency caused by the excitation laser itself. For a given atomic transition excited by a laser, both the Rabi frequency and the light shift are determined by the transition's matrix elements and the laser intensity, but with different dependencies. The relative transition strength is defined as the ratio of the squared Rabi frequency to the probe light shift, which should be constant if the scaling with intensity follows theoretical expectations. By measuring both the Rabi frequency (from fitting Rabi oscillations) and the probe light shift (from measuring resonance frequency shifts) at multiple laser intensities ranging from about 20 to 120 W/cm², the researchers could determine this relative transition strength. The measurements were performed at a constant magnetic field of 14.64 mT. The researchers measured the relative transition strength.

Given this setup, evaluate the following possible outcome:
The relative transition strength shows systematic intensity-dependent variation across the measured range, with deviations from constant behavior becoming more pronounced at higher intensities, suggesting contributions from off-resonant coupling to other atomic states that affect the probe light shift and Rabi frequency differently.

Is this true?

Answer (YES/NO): NO